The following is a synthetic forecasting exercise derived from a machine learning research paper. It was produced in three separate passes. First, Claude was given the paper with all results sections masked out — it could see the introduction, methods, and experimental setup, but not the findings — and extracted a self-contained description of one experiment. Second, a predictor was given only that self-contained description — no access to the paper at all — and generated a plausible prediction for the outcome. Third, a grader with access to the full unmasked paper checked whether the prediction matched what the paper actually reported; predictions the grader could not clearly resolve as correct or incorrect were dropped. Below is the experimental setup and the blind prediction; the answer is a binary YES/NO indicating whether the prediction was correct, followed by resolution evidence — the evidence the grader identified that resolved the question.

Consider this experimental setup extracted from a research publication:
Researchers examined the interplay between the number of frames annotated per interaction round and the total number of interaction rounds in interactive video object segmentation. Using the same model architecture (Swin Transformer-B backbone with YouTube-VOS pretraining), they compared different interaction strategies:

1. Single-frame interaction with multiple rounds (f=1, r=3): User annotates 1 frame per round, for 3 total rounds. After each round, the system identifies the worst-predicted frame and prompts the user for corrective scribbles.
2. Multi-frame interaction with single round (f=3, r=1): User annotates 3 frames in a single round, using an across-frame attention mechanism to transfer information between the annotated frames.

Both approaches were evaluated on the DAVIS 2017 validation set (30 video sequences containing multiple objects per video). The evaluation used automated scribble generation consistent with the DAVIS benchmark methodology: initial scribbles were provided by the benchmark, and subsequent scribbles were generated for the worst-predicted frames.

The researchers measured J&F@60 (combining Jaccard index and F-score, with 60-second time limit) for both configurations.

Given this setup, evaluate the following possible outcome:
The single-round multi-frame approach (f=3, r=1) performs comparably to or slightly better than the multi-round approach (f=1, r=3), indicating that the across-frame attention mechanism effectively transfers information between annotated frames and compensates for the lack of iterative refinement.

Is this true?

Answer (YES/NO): NO